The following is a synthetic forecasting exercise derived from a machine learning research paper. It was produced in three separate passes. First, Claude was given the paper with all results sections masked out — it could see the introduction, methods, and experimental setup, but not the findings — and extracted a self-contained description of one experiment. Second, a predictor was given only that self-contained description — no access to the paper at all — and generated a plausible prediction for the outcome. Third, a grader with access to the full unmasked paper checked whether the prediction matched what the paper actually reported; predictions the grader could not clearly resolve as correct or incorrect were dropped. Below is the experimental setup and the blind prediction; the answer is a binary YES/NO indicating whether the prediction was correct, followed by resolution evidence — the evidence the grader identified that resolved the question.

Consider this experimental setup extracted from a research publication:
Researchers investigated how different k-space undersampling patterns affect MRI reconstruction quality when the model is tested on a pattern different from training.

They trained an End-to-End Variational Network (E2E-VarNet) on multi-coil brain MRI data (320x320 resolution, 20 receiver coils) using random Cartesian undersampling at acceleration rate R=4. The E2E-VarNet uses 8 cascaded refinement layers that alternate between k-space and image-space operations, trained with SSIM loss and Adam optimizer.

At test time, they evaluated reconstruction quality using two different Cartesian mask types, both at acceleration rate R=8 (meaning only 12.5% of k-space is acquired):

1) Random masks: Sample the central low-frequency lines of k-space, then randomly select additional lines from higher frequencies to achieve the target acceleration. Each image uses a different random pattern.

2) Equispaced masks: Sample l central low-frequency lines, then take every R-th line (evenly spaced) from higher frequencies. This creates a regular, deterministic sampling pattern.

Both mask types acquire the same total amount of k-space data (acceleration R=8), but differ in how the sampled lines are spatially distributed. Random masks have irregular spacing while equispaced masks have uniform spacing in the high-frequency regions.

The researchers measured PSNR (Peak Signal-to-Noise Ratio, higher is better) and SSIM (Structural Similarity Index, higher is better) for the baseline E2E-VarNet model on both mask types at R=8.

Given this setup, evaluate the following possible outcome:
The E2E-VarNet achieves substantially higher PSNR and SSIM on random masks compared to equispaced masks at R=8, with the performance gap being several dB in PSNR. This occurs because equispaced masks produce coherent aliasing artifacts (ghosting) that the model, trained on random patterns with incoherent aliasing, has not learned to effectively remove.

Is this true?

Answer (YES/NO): NO